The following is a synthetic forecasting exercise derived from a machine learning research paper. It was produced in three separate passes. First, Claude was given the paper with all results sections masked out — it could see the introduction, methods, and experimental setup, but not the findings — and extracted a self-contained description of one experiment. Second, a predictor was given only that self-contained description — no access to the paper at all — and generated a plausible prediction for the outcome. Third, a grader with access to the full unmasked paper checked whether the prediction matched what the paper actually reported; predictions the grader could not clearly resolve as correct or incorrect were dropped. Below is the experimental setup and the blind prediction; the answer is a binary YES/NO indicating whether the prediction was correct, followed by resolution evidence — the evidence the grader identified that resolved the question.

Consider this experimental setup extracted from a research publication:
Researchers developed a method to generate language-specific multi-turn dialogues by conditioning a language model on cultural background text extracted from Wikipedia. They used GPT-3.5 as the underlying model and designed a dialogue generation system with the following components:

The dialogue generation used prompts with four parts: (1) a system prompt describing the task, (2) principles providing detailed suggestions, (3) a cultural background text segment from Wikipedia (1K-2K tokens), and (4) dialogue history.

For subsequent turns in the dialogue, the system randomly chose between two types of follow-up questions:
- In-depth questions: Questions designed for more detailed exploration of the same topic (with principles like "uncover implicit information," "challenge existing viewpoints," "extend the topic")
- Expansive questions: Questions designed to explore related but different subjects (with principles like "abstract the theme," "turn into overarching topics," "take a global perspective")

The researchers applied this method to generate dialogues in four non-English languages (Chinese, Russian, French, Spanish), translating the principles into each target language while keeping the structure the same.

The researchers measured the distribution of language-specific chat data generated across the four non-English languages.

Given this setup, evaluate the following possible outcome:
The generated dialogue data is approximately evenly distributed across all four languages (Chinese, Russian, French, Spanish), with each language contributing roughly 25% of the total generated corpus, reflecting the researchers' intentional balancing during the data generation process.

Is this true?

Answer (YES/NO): YES